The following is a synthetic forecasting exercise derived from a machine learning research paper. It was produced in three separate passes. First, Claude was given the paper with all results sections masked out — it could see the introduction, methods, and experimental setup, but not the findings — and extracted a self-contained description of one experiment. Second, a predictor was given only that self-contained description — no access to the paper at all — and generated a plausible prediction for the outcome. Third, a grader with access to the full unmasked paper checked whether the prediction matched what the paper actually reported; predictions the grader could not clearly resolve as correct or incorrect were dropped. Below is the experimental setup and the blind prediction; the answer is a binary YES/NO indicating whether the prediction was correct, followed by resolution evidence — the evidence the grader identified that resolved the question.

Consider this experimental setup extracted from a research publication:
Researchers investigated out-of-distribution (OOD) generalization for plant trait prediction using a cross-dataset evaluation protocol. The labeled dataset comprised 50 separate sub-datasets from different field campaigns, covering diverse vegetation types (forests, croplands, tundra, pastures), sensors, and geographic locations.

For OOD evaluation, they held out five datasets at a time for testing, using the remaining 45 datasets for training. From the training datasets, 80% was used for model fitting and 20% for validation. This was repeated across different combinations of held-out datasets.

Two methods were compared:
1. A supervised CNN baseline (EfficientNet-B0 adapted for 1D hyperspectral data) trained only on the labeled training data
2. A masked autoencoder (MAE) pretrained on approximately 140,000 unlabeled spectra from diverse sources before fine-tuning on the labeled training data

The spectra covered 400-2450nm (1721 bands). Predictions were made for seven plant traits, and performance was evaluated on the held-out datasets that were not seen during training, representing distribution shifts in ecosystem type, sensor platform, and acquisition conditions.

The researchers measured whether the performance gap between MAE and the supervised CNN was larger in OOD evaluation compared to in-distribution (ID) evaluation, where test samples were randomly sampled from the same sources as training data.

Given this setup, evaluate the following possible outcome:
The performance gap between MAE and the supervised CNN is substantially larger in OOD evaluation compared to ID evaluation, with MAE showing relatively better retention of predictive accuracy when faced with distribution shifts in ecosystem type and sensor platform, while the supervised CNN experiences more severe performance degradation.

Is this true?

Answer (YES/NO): YES